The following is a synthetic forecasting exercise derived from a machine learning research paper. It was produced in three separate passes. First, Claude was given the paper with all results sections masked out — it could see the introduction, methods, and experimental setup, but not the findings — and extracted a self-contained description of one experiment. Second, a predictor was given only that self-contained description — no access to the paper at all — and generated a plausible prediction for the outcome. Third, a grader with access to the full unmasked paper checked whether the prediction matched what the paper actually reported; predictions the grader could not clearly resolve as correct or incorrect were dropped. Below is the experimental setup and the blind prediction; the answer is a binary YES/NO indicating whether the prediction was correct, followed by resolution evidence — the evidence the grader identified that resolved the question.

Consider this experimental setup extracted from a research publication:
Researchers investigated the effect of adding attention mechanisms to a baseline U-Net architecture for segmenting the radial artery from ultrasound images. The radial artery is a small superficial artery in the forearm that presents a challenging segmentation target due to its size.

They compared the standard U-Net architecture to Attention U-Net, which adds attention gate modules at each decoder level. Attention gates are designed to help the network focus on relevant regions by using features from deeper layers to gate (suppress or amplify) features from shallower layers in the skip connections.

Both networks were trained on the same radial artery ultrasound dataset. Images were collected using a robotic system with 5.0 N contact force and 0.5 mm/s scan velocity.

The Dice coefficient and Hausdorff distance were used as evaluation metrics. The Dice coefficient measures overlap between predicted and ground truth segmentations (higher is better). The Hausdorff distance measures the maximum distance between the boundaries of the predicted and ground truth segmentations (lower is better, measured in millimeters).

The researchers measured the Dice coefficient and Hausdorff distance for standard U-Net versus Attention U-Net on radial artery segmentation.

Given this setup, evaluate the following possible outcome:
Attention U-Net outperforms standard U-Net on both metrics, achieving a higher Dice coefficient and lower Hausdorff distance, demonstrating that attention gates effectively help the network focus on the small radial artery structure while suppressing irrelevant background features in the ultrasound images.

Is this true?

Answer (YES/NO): NO